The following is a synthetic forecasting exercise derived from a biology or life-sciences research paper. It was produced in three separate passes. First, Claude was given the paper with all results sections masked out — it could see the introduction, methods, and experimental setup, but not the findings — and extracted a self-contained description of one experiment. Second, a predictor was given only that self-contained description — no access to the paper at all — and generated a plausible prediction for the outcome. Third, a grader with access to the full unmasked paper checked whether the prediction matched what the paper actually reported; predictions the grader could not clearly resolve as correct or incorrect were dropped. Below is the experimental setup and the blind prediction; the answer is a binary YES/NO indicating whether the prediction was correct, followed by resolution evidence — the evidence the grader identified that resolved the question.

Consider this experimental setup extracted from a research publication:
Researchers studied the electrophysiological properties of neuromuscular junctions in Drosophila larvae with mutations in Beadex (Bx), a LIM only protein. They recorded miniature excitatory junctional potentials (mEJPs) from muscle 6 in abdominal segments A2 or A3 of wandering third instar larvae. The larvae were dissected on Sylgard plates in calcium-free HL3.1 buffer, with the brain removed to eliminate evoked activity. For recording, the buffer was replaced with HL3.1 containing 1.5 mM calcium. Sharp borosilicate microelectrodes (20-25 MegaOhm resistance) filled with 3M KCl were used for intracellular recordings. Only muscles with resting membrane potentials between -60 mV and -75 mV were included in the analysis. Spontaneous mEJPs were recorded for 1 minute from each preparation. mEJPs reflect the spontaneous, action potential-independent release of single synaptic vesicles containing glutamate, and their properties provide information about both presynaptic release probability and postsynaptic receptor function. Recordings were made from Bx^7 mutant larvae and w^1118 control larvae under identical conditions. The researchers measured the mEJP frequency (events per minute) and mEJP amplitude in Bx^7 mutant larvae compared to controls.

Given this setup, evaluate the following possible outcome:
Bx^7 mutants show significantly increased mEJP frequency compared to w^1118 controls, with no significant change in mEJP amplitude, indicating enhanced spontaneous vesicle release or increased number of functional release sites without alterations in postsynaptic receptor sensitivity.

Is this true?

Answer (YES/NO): YES